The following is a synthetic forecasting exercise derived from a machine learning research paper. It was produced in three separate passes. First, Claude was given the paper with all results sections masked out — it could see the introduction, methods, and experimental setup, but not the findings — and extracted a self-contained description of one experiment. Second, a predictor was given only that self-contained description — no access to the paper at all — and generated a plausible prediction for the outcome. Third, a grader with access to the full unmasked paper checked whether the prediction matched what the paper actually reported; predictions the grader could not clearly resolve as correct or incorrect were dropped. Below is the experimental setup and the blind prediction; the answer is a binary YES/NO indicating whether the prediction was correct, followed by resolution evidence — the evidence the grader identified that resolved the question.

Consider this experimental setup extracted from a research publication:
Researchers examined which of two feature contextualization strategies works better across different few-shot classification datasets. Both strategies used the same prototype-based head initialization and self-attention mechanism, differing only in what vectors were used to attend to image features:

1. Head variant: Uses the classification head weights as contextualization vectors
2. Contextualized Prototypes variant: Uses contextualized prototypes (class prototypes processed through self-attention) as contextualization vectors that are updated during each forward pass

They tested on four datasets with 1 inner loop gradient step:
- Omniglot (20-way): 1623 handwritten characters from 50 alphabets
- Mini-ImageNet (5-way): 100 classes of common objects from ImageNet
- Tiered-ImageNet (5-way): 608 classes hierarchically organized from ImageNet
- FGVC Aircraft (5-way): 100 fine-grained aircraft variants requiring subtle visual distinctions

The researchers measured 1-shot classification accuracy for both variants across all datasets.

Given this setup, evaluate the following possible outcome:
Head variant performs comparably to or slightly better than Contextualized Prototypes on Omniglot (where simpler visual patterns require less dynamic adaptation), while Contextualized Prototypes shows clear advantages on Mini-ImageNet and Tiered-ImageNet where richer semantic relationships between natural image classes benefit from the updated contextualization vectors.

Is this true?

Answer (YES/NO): NO